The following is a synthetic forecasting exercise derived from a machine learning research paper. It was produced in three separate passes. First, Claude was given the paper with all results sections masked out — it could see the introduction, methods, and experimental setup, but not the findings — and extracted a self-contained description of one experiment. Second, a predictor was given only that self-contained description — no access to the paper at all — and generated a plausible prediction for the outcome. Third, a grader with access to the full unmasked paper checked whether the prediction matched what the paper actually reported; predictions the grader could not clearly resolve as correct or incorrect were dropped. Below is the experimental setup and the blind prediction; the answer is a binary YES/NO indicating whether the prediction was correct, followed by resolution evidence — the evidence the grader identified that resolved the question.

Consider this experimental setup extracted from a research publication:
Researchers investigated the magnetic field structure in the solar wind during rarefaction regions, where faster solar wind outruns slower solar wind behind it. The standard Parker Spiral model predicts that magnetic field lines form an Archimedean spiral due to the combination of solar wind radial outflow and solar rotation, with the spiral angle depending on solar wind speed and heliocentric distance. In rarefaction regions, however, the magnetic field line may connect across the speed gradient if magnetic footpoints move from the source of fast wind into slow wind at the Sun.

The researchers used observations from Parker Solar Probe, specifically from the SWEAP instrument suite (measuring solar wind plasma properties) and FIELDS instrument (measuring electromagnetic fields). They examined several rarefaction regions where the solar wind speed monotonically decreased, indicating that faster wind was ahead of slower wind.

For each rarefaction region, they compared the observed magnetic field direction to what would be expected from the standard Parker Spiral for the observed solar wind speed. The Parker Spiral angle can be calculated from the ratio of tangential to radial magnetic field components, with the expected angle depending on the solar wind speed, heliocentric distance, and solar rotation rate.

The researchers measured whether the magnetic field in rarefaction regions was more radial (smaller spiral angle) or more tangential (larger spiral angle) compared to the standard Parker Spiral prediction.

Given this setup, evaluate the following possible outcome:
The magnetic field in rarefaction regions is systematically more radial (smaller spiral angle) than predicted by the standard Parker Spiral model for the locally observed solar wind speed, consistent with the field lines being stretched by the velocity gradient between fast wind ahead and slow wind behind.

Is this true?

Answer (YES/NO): YES